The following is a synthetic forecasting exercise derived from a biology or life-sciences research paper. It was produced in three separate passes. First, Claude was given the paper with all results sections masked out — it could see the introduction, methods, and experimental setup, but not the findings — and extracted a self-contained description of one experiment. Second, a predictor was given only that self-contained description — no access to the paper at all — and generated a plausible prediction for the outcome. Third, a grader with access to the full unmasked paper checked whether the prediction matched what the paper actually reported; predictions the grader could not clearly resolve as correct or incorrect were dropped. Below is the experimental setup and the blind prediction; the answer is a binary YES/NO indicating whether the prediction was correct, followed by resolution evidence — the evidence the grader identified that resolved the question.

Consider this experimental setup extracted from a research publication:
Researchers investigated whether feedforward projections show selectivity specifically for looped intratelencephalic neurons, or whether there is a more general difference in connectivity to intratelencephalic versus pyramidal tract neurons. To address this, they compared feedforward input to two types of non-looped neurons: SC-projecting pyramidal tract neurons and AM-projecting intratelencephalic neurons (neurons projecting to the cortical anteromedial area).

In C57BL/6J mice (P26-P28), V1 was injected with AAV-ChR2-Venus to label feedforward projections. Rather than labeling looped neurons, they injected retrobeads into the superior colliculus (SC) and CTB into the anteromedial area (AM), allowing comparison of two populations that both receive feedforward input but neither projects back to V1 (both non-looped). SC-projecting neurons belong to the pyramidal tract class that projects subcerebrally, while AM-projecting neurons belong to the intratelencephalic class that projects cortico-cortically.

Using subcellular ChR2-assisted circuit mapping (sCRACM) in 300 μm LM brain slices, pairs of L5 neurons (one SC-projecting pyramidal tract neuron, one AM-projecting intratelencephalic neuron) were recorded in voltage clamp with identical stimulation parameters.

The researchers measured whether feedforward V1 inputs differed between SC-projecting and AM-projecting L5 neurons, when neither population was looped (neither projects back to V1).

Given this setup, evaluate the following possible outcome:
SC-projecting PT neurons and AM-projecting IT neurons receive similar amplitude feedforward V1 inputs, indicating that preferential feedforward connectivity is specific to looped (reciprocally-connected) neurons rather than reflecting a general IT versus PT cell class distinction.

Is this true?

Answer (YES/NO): NO